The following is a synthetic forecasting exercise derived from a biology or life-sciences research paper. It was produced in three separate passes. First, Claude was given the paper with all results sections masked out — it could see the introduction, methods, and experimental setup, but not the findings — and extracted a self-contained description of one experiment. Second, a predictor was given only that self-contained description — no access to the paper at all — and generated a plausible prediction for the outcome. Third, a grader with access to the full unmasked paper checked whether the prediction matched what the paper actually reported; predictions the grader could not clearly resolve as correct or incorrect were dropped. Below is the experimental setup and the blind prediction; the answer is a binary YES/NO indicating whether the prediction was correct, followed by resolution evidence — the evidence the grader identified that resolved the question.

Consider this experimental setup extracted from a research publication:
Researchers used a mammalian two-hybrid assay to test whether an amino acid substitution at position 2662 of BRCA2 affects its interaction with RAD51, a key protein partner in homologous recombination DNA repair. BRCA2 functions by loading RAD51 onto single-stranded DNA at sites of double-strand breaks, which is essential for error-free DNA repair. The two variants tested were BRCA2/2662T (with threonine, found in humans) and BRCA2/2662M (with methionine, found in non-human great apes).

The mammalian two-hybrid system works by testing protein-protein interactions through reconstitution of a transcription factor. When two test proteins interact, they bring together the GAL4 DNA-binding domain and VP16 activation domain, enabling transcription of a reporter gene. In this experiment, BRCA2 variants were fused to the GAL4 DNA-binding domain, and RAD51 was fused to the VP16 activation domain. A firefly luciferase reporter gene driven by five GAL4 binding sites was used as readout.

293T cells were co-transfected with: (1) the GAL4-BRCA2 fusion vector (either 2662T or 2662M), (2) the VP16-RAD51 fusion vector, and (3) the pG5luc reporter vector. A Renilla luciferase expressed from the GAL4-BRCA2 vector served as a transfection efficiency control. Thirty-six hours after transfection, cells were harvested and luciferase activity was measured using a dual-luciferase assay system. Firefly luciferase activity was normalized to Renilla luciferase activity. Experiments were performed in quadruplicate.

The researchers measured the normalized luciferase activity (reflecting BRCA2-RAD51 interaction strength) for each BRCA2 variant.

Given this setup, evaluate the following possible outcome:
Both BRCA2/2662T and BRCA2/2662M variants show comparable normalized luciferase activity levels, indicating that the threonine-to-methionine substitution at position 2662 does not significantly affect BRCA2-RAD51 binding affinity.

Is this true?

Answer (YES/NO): NO